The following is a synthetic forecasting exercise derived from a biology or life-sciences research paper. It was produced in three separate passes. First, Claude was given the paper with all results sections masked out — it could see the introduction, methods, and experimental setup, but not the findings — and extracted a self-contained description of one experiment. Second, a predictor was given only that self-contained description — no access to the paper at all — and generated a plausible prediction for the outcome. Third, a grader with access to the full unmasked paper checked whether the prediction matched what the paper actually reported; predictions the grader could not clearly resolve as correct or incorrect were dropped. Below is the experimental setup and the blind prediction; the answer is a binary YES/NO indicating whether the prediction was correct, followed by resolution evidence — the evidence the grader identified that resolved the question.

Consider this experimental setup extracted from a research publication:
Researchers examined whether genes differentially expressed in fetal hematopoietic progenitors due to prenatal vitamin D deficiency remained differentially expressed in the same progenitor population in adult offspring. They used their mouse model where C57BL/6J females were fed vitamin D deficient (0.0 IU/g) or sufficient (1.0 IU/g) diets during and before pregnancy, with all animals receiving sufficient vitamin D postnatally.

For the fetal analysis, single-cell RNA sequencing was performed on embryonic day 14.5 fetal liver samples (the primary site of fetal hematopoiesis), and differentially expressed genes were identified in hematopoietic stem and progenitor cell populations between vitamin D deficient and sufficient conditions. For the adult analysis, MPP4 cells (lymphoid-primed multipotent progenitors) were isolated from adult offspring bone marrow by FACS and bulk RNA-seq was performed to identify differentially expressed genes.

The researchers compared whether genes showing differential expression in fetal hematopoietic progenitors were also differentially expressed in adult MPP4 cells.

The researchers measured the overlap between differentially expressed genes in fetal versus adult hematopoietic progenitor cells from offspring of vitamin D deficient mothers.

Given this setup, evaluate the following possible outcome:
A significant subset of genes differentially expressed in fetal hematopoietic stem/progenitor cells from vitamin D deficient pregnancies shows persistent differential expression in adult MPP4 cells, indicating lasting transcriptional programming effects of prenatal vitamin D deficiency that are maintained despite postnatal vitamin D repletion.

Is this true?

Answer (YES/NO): YES